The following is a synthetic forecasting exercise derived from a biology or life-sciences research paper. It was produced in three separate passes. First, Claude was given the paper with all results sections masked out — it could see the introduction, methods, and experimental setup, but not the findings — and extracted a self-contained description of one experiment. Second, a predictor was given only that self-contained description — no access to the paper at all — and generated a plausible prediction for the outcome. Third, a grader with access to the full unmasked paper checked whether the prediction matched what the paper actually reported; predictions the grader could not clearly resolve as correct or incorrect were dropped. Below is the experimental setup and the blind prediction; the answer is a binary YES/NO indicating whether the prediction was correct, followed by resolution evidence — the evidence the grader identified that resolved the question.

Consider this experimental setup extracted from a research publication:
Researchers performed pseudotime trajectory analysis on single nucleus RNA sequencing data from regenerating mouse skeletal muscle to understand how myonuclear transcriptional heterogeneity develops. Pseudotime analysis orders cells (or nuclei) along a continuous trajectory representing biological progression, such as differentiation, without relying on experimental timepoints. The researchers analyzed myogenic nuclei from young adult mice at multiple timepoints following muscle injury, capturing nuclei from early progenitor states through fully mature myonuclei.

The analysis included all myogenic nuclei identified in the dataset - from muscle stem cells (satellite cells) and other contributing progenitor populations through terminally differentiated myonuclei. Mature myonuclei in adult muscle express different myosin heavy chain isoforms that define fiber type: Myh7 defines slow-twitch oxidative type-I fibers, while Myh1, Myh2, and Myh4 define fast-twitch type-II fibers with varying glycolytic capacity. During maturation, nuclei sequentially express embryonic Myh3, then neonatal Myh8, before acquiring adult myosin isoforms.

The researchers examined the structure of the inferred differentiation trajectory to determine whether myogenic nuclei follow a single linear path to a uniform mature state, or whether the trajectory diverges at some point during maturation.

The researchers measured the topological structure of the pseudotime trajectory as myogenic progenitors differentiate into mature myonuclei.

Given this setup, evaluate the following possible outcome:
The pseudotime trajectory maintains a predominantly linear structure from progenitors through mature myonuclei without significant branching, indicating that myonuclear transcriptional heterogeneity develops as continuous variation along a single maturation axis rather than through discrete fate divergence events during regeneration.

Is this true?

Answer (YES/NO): NO